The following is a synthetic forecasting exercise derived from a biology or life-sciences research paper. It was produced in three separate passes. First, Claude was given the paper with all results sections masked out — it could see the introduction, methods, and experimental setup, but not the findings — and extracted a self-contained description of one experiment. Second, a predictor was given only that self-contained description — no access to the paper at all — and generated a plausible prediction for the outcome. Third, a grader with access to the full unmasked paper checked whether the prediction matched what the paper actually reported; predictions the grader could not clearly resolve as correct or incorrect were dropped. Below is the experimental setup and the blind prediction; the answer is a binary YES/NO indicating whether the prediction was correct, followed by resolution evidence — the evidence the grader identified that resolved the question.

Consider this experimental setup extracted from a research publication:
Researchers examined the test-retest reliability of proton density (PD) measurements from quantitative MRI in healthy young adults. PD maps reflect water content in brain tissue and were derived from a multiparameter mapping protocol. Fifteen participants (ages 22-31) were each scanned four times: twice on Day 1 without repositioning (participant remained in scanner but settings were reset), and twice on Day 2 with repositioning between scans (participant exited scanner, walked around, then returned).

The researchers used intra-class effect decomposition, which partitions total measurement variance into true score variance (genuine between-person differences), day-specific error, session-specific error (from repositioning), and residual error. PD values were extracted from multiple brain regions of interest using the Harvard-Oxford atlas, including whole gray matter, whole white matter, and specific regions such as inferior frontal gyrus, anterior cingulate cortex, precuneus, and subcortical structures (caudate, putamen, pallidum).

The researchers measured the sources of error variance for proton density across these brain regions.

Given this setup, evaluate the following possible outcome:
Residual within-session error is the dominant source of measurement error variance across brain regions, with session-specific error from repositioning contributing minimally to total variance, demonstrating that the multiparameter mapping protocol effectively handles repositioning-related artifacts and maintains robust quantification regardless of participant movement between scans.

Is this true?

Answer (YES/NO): YES